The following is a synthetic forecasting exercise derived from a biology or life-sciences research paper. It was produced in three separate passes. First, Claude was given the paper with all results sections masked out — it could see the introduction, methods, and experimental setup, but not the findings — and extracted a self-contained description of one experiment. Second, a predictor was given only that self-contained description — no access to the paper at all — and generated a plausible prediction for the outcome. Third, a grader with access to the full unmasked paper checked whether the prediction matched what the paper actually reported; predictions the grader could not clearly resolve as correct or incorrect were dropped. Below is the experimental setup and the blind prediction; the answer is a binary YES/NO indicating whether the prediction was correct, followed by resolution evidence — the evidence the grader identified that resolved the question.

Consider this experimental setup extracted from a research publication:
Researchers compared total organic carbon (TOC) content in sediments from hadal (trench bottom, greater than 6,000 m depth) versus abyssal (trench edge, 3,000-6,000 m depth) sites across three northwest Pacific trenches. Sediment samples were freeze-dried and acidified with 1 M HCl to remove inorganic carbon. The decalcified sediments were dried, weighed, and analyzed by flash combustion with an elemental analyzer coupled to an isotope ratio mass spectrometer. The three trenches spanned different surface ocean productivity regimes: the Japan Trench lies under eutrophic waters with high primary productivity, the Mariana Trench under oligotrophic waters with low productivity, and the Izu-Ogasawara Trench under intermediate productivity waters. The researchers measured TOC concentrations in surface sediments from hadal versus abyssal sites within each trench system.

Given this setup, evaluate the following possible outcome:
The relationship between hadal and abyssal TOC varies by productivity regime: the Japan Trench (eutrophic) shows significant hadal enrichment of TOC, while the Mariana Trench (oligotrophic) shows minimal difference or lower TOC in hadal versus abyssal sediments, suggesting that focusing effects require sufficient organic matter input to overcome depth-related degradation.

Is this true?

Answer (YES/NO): YES